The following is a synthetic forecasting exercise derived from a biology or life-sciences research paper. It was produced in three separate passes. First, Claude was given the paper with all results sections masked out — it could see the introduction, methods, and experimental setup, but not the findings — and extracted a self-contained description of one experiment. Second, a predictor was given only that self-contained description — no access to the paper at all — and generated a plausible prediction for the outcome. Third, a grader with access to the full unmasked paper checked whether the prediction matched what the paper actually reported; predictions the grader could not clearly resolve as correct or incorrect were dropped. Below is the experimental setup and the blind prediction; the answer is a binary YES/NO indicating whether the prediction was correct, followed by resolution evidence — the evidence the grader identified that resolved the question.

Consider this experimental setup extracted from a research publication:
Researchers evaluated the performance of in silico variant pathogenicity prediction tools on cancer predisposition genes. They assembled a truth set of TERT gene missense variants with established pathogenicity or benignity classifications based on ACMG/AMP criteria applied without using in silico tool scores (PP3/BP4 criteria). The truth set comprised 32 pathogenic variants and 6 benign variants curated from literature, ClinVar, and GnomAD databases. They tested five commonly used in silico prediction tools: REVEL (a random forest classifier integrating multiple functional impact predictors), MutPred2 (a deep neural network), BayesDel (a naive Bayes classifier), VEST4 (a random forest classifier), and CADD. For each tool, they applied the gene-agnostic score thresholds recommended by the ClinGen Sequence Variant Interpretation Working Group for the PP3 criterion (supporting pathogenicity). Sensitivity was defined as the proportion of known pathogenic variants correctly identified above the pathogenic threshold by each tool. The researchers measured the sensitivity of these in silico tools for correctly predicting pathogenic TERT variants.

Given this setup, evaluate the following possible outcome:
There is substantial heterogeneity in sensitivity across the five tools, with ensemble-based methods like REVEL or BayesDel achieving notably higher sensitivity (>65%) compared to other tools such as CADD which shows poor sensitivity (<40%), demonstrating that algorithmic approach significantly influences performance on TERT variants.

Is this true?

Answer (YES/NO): NO